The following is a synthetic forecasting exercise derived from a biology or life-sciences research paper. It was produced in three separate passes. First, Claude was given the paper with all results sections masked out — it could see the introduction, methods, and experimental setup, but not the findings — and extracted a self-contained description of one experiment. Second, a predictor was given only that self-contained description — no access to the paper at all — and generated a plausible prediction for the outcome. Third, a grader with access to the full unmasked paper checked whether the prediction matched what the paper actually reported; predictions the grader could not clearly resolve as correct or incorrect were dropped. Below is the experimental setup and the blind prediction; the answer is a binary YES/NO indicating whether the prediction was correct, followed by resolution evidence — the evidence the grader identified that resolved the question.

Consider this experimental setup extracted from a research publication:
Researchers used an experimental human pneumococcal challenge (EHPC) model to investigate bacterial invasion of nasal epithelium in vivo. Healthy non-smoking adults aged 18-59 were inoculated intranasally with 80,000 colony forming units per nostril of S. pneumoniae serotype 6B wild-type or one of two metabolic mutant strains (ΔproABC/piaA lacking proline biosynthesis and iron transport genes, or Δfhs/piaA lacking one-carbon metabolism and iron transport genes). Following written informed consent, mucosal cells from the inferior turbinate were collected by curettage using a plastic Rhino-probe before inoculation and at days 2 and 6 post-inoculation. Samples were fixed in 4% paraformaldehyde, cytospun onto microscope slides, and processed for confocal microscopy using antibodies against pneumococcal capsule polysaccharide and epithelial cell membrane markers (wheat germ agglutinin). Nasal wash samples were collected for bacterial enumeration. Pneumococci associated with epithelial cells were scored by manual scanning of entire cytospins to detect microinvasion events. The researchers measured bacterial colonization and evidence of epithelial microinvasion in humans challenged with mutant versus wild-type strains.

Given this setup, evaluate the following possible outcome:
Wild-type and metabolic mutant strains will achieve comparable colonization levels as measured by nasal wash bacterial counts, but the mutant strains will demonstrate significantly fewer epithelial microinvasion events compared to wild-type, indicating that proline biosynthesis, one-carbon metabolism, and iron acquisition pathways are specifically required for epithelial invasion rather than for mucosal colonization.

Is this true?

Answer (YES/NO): NO